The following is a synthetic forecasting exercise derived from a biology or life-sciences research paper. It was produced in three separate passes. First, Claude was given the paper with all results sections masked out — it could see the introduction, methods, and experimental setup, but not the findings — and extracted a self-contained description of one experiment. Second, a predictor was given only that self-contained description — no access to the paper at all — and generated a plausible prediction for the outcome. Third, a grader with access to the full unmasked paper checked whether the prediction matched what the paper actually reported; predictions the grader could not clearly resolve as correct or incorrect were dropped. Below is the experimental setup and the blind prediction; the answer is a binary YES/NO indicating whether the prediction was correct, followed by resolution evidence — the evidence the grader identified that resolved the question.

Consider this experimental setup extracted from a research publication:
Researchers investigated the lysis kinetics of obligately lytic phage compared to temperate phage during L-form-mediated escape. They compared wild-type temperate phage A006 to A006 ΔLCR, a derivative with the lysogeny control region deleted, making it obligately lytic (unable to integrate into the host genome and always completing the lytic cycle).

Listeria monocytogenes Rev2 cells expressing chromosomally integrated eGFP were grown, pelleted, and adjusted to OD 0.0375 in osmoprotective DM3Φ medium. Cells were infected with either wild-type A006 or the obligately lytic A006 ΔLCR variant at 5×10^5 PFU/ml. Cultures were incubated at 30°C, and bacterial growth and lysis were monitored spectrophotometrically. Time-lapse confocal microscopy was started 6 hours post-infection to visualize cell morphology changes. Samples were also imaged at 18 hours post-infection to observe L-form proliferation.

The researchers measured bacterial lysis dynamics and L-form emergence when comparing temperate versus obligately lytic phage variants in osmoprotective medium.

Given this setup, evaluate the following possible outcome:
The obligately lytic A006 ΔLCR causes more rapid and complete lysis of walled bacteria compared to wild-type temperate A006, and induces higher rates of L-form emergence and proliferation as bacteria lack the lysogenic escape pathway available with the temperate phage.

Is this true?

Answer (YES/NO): NO